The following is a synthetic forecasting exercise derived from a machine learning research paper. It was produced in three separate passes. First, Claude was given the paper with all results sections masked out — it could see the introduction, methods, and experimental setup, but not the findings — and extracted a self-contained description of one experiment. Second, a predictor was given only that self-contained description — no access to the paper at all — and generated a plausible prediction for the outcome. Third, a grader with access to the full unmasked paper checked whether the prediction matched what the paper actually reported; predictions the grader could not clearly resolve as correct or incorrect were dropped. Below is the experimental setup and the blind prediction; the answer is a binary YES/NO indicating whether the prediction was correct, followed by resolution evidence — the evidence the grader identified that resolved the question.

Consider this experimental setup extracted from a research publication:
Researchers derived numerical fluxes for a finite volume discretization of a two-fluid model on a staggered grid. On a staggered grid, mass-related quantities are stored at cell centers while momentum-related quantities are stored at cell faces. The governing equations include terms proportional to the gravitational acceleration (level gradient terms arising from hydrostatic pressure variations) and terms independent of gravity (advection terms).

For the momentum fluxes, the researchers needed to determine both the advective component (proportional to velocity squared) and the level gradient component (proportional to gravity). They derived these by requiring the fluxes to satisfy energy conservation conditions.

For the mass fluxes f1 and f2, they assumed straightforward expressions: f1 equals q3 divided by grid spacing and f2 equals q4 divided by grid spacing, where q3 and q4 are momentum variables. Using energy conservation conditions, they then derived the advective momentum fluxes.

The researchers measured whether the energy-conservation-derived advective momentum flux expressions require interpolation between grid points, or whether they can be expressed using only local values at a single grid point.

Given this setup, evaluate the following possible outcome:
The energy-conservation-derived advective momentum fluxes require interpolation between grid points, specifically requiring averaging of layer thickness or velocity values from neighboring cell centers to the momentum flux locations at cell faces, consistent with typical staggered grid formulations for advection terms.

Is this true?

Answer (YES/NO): YES